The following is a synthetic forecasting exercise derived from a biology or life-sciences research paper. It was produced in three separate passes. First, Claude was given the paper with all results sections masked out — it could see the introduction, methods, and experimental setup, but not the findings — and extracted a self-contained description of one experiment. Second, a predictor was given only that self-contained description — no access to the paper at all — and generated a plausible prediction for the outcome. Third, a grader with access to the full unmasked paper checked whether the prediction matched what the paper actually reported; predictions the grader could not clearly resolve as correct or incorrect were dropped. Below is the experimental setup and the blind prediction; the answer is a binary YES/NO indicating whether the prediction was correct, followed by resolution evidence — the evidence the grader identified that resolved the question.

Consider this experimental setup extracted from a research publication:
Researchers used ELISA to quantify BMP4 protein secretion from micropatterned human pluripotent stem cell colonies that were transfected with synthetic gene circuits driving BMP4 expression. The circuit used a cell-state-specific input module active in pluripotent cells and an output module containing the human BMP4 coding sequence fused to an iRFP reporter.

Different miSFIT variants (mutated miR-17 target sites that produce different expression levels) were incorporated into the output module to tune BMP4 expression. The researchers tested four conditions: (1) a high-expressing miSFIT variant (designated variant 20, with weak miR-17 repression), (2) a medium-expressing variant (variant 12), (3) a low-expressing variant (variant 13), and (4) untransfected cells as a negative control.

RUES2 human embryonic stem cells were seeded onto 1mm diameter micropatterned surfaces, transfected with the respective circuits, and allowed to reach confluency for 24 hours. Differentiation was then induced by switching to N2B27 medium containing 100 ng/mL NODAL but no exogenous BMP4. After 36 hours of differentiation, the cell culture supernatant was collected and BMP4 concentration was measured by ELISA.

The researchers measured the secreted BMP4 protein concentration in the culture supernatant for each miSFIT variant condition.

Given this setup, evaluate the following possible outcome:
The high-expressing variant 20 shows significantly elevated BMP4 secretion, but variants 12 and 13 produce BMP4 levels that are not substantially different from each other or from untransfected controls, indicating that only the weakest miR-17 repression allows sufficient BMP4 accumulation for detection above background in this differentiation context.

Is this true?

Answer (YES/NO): NO